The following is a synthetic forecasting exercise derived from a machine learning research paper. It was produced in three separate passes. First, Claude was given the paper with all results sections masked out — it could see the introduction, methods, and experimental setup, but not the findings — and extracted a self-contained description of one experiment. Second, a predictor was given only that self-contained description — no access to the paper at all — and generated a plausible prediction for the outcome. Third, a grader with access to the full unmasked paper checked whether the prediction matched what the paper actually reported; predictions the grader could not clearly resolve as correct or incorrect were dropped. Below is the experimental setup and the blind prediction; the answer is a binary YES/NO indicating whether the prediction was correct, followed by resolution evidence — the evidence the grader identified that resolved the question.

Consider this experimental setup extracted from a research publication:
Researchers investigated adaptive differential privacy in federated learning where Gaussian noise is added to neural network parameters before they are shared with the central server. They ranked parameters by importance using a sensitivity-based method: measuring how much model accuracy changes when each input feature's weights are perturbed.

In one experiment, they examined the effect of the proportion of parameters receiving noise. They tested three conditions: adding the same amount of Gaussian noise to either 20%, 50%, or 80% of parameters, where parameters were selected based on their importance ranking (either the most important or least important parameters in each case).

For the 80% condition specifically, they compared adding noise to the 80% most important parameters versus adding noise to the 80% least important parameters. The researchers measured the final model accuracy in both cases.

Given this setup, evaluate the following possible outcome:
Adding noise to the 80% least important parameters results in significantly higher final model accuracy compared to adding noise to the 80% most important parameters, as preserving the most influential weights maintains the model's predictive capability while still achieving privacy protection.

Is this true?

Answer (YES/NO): NO